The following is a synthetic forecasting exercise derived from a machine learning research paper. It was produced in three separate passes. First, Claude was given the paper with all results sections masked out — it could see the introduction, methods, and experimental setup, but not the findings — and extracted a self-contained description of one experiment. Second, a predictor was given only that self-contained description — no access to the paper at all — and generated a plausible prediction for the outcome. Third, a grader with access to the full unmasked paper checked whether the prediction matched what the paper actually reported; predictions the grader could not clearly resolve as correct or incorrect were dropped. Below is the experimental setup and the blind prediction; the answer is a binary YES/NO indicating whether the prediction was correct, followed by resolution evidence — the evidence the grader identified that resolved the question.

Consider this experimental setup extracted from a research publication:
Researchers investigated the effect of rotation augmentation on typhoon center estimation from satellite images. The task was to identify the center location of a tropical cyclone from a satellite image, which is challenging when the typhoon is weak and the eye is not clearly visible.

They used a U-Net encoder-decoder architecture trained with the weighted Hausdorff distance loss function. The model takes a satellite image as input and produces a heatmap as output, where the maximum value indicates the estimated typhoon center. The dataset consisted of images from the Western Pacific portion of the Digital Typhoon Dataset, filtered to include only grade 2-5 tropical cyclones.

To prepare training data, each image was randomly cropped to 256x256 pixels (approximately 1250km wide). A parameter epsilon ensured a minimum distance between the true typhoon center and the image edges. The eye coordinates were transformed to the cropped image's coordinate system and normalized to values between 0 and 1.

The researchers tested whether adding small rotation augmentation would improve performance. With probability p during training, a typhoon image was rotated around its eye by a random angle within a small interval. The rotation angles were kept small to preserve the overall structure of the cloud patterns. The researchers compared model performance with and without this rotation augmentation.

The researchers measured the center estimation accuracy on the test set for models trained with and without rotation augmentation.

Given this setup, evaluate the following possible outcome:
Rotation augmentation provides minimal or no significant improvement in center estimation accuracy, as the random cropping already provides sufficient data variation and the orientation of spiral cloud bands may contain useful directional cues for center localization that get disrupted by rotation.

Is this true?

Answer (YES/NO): YES